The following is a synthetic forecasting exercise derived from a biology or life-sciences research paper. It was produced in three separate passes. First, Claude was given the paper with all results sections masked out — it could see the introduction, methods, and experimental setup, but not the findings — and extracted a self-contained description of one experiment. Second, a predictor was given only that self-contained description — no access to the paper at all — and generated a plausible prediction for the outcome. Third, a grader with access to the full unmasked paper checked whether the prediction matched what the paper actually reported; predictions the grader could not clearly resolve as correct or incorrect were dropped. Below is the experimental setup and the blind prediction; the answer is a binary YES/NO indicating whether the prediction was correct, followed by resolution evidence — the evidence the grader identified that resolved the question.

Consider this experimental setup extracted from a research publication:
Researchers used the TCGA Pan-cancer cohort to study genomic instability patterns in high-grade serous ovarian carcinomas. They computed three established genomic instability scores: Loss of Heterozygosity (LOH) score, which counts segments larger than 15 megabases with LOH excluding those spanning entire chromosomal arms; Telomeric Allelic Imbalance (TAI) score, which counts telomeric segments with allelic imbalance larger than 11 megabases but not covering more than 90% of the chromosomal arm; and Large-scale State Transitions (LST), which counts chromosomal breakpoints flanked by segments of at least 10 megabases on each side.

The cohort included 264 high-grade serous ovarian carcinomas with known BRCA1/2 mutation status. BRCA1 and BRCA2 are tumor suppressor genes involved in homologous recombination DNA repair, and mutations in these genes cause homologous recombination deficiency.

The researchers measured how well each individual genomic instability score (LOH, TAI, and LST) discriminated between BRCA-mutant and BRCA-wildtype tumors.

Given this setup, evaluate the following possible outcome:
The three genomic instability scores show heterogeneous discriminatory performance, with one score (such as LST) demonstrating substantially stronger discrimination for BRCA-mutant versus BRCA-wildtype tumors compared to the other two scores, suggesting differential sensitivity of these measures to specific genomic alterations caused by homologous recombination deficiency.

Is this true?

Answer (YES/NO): YES